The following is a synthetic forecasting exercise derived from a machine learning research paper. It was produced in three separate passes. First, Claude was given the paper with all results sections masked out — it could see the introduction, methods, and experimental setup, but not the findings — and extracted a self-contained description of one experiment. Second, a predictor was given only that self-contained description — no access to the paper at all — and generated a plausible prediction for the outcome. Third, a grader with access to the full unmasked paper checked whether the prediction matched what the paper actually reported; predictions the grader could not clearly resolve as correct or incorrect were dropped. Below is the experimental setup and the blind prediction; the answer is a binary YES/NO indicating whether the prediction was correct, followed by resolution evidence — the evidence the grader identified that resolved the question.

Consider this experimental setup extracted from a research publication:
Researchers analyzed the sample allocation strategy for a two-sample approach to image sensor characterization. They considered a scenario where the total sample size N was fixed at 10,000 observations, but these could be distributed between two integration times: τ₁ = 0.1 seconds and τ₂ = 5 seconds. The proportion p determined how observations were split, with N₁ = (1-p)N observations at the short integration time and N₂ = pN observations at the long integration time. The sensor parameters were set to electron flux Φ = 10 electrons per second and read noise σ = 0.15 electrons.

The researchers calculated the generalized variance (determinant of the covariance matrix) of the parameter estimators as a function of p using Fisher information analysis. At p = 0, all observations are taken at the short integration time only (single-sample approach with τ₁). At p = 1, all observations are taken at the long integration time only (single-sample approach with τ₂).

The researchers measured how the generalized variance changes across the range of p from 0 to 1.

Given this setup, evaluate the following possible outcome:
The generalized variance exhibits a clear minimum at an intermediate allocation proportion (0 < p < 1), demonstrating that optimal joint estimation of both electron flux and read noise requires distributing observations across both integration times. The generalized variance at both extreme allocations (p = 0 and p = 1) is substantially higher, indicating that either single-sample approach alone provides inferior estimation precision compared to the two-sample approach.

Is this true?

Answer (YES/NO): YES